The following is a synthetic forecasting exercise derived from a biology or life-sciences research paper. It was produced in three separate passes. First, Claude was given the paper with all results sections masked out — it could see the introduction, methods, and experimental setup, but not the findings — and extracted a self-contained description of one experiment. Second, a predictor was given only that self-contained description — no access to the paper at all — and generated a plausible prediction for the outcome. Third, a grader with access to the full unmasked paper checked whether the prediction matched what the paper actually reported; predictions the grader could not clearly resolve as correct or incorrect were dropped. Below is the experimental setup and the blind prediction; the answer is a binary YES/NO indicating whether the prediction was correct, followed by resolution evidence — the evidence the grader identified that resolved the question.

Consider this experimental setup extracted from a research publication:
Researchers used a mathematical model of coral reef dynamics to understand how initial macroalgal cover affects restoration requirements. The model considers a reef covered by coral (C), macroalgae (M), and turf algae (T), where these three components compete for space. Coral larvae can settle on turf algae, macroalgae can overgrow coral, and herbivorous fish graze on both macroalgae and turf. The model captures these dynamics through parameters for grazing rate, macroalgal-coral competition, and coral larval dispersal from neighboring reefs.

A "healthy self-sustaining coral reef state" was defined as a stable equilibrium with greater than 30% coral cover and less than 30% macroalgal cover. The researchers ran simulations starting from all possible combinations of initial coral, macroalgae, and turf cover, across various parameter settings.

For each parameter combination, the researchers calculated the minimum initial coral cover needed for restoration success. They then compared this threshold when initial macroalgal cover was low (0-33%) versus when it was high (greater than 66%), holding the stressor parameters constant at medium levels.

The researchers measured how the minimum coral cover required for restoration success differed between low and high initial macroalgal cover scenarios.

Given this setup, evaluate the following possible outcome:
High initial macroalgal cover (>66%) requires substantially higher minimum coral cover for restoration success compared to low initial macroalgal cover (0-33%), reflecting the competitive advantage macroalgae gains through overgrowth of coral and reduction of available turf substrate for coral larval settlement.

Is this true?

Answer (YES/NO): YES